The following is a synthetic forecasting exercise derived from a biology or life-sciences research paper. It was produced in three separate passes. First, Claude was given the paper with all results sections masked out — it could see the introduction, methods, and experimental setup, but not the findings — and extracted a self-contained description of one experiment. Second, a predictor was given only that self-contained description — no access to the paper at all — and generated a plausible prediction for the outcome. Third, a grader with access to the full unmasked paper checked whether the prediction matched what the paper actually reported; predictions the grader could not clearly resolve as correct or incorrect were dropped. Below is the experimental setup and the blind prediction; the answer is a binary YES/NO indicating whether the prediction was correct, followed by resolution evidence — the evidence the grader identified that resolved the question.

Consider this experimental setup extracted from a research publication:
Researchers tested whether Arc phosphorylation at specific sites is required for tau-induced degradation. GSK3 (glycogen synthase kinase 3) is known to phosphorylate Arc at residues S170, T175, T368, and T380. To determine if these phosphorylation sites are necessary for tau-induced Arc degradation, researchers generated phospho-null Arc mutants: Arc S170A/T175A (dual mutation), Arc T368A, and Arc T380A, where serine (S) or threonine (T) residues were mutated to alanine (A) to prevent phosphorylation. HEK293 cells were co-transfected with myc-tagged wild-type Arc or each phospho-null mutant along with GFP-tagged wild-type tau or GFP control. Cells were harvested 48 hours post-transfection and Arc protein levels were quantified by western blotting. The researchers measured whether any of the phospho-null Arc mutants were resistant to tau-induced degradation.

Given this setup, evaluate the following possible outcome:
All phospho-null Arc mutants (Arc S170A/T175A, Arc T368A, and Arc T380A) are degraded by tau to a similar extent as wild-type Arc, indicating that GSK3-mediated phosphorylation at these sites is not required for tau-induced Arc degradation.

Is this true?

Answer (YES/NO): YES